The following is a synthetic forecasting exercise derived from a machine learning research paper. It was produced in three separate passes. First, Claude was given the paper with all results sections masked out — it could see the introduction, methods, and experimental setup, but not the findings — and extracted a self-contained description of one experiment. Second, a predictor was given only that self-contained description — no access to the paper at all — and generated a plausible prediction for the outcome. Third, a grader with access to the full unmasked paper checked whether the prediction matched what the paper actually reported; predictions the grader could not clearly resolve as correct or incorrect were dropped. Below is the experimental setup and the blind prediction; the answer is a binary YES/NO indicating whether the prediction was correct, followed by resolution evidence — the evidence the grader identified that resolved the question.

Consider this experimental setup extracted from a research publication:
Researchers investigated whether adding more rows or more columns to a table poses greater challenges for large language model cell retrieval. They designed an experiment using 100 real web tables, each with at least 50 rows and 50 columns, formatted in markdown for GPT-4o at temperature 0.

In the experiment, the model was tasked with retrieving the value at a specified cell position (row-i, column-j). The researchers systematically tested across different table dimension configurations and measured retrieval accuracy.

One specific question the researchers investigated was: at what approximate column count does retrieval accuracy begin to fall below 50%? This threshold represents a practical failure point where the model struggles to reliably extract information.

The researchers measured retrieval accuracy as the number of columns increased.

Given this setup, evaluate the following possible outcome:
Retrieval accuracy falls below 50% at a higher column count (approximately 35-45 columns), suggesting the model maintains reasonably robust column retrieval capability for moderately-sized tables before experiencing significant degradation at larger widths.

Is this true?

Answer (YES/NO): NO